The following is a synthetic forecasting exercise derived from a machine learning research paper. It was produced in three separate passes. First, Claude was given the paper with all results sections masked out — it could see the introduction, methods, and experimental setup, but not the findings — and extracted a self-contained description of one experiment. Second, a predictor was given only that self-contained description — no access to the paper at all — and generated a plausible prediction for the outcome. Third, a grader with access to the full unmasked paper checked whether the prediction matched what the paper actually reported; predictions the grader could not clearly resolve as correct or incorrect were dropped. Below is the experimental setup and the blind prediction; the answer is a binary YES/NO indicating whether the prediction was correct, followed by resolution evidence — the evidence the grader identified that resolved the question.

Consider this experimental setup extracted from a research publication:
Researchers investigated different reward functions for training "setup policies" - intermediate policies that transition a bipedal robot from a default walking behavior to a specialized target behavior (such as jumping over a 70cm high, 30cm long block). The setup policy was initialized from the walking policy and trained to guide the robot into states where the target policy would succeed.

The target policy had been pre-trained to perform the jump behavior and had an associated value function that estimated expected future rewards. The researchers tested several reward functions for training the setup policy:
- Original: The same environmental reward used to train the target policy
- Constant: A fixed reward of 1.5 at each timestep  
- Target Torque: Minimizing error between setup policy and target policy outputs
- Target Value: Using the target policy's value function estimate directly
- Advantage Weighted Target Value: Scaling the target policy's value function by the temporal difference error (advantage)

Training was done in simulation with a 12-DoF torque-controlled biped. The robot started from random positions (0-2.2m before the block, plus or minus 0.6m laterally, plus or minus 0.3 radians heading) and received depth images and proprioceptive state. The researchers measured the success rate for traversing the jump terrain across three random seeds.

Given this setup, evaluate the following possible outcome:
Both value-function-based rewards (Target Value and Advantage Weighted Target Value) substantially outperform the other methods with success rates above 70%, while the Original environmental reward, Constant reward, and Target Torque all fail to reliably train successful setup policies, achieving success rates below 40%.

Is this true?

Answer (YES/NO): NO